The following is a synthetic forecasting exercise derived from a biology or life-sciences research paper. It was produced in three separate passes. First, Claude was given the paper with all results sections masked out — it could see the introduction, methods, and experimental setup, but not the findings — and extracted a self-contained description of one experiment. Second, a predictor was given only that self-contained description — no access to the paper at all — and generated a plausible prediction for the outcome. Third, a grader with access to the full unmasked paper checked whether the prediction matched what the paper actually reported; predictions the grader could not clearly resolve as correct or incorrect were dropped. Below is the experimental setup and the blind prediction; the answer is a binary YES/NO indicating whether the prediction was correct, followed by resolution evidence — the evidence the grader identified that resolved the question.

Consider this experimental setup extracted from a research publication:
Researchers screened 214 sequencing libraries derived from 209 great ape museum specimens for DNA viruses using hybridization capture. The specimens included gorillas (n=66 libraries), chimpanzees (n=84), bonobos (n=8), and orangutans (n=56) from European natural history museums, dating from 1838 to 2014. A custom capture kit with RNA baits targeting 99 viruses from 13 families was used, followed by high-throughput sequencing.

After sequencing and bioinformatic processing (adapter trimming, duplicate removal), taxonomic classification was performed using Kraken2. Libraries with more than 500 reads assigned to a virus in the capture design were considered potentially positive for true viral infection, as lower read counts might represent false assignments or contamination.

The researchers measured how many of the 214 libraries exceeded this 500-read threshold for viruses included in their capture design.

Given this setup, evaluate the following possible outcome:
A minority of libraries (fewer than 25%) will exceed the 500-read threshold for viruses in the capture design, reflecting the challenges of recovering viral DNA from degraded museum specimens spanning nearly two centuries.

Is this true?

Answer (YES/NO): YES